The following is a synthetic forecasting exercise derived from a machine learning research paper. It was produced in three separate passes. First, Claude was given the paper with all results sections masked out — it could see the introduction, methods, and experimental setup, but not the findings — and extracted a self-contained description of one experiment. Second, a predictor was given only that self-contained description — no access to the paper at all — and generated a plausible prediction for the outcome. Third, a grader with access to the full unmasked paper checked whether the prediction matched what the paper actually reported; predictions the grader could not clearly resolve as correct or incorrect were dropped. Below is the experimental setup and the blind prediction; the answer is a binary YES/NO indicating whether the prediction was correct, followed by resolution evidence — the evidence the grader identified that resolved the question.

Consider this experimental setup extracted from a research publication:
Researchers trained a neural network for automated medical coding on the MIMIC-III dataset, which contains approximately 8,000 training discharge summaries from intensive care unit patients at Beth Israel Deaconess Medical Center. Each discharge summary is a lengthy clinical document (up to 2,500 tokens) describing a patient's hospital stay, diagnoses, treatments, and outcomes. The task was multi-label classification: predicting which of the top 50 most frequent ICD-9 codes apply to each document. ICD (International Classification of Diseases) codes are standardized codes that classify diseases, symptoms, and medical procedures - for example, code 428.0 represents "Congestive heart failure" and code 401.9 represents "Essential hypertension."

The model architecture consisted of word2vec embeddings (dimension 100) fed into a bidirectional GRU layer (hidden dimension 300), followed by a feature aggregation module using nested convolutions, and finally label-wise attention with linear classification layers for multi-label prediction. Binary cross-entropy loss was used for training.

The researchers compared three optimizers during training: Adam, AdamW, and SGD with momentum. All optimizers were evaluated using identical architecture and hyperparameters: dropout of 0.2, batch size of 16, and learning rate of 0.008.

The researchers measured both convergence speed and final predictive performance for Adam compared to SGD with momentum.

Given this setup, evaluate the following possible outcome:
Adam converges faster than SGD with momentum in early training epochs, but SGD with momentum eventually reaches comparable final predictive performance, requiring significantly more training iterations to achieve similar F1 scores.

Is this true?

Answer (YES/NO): YES